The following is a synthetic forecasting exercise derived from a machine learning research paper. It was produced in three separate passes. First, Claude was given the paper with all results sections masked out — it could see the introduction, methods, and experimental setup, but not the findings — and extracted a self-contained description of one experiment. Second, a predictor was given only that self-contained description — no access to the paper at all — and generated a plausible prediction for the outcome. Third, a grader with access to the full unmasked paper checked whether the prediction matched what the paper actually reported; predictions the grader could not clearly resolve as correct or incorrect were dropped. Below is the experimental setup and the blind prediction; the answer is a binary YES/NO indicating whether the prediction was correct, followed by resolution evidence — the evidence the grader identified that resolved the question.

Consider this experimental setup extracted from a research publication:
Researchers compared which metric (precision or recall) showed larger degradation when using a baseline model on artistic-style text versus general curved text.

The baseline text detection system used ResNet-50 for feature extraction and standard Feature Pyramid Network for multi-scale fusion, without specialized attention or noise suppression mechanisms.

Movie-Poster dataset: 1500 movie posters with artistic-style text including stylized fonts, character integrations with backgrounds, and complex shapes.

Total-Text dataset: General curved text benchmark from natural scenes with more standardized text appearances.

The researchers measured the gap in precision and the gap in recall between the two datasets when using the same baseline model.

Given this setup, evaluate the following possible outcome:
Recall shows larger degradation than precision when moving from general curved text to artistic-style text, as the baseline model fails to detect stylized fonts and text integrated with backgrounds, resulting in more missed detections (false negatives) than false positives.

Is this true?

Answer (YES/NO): NO